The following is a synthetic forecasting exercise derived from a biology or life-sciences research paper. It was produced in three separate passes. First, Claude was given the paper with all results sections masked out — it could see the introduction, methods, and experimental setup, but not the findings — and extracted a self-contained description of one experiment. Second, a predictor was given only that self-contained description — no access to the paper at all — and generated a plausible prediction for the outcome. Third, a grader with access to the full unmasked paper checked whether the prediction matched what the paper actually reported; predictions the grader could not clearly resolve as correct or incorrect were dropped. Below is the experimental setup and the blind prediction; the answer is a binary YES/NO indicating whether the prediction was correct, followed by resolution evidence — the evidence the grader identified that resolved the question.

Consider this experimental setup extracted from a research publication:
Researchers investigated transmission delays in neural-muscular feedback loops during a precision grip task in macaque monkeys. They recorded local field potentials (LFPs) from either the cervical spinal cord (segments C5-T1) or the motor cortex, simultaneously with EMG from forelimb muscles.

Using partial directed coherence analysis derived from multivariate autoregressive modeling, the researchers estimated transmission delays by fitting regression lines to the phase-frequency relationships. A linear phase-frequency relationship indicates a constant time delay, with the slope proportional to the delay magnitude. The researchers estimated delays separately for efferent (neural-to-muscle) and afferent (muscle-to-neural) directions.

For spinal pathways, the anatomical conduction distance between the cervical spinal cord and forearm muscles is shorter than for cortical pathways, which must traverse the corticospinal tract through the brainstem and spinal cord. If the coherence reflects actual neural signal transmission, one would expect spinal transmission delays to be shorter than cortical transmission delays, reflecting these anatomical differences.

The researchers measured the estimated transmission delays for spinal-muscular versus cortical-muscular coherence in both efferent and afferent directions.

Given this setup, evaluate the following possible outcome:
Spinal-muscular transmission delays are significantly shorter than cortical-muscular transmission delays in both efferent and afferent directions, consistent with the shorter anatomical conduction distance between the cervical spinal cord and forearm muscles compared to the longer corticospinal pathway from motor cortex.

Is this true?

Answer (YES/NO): NO